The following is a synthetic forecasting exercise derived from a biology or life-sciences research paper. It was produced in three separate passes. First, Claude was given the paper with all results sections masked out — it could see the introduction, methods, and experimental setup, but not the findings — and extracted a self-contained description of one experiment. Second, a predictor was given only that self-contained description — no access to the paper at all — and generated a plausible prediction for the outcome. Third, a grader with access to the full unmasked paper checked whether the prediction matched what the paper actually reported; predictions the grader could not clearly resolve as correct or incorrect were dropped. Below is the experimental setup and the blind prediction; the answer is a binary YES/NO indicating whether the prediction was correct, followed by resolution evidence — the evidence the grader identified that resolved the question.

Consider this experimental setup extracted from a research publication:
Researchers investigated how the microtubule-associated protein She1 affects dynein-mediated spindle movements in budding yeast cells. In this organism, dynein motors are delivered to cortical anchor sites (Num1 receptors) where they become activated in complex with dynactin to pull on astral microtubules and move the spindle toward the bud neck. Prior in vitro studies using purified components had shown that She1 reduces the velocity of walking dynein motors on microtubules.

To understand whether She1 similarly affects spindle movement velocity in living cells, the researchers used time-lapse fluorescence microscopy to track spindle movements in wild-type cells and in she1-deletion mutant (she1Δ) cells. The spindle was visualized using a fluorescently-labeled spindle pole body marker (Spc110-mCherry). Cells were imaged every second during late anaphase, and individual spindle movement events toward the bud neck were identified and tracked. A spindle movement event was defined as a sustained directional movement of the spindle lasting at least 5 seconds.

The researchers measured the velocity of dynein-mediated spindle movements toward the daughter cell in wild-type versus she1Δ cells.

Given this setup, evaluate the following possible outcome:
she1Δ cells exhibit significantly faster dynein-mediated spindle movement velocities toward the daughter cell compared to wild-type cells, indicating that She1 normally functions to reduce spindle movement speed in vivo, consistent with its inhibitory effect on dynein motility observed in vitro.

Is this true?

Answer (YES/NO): YES